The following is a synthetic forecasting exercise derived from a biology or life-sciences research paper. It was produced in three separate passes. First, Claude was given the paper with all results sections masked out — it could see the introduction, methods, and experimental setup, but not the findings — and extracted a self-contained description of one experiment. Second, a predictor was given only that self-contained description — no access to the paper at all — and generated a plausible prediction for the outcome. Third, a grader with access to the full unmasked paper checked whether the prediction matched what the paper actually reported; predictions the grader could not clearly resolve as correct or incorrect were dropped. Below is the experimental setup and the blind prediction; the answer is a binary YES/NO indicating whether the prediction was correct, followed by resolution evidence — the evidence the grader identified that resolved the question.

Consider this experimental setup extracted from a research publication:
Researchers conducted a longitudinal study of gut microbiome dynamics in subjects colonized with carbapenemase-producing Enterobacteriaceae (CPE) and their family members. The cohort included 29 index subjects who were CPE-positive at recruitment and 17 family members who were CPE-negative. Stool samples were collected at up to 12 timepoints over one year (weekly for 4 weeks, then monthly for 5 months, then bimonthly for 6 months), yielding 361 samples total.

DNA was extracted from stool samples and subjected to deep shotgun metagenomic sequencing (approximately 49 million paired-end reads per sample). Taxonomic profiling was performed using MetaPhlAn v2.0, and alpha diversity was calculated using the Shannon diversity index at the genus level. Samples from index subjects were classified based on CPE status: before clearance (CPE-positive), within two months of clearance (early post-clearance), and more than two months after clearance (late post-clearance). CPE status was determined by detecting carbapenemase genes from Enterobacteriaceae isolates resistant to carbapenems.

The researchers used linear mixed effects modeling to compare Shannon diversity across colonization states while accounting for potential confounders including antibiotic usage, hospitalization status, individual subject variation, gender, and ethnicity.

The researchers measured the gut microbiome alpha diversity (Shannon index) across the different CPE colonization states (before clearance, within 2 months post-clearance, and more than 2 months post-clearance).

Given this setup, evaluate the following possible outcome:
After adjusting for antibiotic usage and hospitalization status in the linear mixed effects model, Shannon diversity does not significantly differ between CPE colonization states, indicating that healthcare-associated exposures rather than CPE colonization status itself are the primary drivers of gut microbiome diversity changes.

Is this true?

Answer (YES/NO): NO